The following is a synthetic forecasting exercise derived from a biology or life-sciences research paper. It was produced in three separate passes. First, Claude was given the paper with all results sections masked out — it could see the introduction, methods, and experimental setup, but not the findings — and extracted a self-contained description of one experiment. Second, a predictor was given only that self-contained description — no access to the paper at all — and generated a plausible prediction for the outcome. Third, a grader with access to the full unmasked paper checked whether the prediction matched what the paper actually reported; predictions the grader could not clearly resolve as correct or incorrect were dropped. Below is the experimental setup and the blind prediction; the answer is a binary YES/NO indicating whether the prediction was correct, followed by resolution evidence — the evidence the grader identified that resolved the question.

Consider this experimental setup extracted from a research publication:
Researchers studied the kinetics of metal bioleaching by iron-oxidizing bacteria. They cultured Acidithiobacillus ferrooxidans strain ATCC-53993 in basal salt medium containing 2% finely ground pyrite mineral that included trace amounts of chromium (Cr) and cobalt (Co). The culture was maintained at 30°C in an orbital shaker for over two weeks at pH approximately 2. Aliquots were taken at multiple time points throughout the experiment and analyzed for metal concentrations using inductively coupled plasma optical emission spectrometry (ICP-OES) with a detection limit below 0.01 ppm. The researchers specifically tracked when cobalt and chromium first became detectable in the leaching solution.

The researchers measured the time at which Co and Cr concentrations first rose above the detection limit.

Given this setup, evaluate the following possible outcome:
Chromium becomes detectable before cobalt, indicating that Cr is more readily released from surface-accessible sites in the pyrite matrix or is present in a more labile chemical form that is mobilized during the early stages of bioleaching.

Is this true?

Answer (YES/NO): NO